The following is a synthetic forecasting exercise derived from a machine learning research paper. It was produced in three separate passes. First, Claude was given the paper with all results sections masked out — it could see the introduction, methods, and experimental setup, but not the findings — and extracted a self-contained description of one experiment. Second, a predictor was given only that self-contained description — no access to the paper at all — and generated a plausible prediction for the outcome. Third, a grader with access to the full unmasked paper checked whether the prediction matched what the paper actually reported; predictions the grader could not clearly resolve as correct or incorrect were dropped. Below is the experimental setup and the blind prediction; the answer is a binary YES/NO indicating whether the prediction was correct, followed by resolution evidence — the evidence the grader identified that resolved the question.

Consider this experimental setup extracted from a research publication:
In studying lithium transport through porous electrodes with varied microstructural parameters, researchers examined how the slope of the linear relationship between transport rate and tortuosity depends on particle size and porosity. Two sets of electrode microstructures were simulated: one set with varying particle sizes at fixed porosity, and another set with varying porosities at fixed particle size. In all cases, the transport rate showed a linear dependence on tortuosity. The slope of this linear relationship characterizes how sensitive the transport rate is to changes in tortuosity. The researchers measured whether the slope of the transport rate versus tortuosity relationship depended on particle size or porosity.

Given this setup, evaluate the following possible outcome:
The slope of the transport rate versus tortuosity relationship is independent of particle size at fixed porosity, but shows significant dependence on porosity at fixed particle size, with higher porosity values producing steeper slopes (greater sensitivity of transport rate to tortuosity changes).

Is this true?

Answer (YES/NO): NO